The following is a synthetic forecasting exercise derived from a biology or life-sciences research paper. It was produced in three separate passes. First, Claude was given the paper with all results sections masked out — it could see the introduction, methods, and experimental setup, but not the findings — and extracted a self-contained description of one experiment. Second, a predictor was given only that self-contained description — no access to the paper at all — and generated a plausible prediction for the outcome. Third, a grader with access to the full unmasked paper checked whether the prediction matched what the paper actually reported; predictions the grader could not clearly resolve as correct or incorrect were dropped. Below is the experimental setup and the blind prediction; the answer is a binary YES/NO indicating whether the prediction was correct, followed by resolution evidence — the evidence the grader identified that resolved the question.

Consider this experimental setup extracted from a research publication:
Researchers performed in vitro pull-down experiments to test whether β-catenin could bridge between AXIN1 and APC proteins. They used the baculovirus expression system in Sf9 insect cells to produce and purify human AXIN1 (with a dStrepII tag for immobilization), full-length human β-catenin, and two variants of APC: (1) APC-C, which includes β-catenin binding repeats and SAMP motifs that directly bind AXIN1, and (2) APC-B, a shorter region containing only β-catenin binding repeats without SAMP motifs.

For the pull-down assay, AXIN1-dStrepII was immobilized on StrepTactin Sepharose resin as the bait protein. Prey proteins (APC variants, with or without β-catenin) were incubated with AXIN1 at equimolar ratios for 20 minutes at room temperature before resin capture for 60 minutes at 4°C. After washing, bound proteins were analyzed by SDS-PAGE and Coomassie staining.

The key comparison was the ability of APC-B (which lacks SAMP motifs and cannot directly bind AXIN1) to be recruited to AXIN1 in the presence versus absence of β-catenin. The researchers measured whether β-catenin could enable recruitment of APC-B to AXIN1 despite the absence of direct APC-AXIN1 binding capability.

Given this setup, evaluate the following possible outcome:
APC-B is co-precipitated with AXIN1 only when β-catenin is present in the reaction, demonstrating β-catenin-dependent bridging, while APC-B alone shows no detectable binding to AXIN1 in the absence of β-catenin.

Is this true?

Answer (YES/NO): YES